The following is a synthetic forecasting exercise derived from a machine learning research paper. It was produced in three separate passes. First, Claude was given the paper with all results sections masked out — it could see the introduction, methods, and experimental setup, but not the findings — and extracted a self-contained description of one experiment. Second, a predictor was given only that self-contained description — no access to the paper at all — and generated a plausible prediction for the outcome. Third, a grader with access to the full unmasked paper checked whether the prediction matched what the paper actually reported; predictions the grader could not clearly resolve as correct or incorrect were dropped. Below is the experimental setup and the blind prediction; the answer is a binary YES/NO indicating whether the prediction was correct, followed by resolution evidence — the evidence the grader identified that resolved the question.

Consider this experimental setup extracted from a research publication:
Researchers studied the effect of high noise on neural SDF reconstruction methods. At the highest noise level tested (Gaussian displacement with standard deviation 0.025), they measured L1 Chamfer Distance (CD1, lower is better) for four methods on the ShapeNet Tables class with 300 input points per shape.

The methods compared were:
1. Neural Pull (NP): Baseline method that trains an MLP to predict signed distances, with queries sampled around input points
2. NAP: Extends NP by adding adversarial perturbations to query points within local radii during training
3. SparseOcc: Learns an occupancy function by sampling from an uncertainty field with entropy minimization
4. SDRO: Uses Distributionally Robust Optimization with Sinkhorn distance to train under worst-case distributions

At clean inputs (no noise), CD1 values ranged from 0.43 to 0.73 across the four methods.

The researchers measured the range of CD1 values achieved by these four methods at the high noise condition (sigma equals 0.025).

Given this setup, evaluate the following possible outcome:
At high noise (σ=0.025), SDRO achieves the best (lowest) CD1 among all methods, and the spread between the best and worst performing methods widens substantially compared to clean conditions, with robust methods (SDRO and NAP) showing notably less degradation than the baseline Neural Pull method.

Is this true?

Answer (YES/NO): NO